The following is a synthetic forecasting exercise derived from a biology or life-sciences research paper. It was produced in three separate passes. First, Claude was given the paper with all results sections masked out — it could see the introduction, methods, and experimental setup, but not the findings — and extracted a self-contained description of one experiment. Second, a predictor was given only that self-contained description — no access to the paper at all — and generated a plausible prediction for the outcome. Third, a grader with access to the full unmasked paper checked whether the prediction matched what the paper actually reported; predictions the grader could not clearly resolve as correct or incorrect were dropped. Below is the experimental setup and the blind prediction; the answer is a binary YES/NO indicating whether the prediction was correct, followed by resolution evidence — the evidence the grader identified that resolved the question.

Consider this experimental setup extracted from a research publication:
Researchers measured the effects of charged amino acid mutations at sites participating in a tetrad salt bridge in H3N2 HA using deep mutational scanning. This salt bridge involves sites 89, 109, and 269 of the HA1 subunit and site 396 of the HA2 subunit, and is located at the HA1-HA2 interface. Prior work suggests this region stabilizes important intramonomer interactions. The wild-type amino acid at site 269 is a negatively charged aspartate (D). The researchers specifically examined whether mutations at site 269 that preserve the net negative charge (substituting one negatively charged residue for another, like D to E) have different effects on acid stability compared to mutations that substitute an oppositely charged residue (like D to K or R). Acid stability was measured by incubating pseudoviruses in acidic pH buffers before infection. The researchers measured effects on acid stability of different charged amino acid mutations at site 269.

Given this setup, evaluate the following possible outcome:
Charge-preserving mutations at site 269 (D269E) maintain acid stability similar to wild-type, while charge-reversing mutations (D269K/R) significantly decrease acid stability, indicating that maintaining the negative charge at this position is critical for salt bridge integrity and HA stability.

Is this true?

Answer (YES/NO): YES